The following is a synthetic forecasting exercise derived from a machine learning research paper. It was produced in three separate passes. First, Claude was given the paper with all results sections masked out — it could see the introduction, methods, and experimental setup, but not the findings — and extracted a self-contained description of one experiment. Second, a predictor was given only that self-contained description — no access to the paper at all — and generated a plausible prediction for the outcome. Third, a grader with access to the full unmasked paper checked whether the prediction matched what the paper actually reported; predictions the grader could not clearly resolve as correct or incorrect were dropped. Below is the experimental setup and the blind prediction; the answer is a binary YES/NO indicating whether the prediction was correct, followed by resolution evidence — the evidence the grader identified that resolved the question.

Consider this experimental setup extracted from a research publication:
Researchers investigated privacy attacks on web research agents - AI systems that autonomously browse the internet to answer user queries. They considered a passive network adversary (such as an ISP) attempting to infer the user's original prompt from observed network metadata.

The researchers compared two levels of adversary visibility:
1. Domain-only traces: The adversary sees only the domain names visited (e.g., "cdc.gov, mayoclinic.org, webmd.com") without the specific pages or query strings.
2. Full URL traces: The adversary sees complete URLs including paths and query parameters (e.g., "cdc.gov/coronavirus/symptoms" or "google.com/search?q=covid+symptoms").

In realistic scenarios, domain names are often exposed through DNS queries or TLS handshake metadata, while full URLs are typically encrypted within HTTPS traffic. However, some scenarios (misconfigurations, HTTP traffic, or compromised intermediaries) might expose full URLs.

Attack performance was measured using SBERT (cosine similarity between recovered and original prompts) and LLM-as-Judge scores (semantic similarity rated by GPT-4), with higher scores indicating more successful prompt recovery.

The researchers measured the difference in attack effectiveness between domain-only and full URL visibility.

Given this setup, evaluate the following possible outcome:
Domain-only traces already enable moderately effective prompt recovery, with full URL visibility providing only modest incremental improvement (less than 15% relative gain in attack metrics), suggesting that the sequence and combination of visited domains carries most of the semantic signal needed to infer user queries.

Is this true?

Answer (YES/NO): NO